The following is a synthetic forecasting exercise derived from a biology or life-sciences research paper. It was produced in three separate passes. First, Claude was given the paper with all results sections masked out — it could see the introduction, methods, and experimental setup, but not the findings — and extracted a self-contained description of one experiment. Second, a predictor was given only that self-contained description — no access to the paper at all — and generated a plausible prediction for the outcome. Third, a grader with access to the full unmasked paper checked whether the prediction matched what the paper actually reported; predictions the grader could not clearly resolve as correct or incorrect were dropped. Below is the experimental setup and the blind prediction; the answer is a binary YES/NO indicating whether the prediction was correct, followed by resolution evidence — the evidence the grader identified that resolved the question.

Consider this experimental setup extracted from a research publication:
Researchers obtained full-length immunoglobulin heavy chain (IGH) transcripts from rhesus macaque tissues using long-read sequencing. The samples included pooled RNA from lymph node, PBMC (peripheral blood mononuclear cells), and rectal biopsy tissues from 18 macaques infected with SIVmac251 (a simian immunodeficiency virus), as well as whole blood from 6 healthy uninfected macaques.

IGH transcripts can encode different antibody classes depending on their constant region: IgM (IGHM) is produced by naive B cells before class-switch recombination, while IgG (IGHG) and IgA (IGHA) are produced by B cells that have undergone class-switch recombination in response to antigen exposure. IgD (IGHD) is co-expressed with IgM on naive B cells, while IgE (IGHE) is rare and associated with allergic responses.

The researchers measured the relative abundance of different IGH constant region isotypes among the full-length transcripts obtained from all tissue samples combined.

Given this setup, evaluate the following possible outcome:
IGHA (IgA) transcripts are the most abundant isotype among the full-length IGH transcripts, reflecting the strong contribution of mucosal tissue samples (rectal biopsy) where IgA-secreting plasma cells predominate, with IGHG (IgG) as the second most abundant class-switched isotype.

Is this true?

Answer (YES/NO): YES